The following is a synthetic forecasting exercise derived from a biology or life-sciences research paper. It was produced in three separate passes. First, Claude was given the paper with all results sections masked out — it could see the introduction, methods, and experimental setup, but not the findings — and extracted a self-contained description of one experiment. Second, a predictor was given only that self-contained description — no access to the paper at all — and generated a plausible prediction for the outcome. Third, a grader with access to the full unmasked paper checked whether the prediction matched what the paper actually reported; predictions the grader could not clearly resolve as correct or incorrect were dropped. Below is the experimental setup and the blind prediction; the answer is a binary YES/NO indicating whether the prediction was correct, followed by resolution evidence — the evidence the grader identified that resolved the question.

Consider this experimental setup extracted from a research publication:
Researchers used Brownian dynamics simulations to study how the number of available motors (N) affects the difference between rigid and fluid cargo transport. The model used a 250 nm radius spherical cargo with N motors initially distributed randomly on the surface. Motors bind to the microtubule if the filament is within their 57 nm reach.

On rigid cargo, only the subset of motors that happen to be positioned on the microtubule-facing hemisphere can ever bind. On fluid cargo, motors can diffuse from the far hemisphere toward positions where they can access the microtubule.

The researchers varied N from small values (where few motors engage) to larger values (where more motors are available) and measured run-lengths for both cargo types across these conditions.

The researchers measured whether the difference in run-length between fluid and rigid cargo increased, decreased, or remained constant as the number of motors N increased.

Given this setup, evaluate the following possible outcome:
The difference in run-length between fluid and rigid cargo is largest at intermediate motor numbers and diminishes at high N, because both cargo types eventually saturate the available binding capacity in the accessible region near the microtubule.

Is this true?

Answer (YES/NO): NO